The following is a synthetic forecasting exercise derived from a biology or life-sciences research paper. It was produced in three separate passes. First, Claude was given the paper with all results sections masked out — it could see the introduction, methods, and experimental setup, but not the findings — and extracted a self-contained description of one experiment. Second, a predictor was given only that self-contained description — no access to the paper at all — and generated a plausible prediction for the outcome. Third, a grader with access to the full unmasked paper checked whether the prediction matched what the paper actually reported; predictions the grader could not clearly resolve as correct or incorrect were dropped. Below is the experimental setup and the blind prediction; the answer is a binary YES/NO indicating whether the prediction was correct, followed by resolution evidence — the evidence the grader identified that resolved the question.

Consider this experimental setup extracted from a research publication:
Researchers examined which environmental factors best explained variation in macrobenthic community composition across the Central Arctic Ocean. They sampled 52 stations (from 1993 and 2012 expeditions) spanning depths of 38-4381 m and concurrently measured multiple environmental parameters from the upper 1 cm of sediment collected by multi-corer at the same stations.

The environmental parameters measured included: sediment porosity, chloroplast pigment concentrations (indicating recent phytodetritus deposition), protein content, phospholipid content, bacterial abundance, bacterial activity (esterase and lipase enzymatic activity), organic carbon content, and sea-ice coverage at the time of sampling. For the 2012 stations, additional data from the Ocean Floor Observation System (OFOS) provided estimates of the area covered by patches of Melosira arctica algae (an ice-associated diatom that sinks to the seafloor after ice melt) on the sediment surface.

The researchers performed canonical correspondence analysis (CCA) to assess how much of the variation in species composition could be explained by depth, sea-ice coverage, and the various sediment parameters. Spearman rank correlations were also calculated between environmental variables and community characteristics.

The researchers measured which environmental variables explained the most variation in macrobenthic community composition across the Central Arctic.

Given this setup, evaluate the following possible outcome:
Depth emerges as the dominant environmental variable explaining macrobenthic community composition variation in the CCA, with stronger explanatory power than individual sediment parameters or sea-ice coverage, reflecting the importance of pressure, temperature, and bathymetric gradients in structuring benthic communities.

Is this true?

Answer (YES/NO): NO